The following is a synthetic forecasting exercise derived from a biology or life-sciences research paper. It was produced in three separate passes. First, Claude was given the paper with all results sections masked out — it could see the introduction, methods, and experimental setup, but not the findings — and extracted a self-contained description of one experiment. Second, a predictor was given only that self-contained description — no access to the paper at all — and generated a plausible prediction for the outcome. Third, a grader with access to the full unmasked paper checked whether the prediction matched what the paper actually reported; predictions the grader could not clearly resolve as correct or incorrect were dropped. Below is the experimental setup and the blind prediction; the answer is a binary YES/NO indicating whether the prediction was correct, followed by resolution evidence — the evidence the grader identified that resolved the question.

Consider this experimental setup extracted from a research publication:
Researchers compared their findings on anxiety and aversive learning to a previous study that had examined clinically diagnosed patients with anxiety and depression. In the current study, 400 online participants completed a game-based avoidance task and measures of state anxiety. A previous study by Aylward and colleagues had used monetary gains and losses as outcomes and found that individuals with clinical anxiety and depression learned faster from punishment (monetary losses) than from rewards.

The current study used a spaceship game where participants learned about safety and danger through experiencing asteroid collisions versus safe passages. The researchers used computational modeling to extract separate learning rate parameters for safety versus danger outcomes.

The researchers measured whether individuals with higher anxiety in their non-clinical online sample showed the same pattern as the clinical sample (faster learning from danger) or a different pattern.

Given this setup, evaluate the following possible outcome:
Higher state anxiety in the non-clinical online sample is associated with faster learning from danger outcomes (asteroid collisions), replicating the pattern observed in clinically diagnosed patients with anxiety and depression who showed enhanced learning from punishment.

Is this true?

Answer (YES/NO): NO